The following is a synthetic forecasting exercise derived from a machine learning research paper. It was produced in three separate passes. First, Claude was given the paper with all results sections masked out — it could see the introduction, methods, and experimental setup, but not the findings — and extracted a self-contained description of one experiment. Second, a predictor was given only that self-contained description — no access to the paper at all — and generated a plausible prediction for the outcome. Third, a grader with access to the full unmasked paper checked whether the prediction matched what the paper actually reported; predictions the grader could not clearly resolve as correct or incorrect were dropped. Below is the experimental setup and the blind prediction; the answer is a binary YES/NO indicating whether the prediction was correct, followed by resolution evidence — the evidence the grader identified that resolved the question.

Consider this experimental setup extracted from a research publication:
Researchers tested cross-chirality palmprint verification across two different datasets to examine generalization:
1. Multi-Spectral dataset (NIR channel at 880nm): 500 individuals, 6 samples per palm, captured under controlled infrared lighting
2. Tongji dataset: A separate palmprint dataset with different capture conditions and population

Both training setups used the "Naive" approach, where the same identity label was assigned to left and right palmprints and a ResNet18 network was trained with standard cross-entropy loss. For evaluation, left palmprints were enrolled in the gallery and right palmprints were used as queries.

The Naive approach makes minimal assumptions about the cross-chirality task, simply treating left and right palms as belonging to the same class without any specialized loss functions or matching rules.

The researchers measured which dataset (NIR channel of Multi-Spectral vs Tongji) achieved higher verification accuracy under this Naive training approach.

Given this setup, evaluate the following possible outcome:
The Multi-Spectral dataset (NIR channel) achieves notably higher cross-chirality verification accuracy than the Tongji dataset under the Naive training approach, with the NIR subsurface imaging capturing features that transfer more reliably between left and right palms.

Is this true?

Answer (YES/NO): NO